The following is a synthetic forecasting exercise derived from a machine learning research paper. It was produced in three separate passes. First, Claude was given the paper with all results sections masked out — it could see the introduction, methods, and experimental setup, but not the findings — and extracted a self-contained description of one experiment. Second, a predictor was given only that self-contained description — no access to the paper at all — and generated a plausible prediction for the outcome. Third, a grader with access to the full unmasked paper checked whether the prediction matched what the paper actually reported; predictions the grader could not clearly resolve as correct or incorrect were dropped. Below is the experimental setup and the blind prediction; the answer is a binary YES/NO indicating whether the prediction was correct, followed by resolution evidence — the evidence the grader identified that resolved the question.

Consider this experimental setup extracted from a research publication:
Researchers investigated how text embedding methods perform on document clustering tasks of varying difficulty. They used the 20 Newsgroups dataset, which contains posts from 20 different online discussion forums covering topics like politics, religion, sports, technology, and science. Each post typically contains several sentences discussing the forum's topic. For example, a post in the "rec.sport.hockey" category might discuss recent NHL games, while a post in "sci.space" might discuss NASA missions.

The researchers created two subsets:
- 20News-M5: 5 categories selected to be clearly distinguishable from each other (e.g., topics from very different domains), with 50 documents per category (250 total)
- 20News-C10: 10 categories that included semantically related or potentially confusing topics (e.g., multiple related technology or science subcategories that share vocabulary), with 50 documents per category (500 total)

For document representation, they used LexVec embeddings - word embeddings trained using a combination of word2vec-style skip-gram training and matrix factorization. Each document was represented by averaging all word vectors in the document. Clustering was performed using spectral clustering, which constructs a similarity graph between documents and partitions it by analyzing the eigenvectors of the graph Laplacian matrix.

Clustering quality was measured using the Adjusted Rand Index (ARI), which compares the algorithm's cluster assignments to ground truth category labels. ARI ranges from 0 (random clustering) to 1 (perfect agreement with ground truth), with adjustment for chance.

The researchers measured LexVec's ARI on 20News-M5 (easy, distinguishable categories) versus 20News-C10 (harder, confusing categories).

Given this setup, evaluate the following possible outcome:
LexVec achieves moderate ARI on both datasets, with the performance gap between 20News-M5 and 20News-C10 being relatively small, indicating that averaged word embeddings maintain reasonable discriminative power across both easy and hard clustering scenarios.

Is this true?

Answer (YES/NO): NO